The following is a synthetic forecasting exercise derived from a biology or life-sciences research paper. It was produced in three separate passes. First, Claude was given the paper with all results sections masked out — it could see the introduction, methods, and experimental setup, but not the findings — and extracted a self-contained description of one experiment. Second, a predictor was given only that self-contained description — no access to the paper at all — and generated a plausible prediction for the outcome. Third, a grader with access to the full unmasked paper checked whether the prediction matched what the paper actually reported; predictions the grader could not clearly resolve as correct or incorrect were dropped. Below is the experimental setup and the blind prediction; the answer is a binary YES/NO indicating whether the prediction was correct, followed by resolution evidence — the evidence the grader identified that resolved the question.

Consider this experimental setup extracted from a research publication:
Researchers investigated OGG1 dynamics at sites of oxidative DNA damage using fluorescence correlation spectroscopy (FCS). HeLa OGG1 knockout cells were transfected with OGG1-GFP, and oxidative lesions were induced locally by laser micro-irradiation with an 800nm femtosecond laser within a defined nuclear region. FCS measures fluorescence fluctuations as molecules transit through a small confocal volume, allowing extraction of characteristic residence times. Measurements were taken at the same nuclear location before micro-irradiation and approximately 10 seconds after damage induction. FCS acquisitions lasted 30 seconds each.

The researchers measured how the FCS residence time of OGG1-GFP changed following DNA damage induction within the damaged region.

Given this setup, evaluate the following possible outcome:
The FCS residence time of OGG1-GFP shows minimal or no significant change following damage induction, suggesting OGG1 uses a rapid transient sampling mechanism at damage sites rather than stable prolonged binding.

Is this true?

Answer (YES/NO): NO